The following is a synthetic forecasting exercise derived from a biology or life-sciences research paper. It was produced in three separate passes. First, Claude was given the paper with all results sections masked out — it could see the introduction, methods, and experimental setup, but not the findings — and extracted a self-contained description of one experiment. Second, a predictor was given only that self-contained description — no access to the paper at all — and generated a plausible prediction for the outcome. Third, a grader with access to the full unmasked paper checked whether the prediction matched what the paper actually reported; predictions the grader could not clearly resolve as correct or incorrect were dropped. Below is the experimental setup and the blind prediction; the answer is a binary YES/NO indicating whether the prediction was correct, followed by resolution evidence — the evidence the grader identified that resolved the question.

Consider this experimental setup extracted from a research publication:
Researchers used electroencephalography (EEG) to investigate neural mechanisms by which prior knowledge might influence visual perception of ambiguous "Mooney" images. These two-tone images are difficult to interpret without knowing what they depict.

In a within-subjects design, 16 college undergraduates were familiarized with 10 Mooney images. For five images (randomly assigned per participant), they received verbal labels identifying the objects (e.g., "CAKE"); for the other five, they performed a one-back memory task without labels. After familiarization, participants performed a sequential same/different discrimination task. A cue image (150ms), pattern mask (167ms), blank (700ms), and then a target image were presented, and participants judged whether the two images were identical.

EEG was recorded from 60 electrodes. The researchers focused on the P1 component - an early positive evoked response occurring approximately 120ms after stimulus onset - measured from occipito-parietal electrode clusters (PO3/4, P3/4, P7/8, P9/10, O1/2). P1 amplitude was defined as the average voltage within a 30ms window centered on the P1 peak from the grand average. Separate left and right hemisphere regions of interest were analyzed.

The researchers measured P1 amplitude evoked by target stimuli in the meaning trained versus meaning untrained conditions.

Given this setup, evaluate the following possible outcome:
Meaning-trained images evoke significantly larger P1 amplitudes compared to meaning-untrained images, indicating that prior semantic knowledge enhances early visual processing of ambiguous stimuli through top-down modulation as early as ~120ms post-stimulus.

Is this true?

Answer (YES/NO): YES